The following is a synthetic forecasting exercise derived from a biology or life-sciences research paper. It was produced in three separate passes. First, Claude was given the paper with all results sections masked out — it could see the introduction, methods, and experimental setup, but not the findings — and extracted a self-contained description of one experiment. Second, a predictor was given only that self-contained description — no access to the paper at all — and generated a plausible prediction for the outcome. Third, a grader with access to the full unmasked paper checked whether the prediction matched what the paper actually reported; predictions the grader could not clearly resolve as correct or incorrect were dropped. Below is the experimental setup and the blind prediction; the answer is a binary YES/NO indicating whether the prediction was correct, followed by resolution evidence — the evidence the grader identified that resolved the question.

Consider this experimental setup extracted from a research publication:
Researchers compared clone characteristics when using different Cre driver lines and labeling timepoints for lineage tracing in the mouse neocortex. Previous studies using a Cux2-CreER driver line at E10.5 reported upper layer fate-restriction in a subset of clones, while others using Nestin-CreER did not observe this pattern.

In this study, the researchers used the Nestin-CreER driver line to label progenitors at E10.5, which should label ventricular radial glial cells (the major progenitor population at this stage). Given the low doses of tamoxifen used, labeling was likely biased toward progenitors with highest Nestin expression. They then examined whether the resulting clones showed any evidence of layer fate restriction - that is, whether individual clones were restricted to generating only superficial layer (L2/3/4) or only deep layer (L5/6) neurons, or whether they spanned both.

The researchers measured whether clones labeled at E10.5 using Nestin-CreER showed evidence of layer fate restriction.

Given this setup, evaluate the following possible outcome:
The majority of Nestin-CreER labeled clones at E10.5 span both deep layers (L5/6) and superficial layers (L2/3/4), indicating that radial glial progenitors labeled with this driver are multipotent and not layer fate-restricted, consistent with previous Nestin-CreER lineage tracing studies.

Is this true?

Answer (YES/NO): YES